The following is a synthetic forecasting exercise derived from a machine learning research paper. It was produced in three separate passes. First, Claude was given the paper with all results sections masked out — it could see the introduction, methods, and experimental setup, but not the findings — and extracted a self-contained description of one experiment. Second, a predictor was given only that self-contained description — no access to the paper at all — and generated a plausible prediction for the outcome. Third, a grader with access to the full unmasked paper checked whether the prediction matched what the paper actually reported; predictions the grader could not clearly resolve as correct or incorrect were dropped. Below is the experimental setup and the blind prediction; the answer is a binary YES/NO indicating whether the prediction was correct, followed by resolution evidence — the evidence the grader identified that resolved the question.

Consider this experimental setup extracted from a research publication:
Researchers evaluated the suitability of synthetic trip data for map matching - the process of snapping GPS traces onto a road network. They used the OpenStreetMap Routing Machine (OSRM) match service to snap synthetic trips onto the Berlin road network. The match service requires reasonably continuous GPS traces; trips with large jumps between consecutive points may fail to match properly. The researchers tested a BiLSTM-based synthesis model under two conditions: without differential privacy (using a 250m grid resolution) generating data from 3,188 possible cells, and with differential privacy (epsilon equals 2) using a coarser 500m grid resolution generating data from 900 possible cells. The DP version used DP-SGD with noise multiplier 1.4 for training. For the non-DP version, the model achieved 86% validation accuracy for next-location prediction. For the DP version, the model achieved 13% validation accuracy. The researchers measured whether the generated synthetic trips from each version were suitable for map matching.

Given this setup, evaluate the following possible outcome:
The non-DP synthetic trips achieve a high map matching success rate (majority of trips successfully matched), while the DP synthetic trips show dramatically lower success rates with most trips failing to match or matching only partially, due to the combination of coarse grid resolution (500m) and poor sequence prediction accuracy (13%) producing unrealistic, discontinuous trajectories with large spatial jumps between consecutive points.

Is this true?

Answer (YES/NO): YES